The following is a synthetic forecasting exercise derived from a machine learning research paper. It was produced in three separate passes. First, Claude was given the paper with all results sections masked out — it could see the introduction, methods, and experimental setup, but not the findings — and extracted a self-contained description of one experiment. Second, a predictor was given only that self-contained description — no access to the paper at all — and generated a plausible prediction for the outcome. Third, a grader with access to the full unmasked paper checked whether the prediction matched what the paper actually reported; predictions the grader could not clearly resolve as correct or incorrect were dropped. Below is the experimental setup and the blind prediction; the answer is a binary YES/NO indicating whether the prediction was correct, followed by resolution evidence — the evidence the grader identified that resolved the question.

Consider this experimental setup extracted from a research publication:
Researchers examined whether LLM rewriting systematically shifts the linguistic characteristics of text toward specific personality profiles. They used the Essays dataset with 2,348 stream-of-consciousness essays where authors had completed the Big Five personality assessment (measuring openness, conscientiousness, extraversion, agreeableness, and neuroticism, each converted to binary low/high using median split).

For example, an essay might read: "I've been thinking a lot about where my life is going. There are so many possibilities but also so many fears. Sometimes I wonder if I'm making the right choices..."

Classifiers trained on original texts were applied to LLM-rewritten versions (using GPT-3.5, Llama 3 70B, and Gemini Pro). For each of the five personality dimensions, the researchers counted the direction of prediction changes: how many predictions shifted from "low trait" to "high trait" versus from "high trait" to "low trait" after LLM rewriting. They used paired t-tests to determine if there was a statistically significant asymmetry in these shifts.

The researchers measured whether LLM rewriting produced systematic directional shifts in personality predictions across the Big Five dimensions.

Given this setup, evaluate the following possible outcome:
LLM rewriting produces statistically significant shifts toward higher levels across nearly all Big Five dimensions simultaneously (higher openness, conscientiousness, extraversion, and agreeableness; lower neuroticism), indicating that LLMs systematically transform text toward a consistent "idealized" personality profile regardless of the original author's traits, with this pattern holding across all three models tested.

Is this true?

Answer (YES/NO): NO